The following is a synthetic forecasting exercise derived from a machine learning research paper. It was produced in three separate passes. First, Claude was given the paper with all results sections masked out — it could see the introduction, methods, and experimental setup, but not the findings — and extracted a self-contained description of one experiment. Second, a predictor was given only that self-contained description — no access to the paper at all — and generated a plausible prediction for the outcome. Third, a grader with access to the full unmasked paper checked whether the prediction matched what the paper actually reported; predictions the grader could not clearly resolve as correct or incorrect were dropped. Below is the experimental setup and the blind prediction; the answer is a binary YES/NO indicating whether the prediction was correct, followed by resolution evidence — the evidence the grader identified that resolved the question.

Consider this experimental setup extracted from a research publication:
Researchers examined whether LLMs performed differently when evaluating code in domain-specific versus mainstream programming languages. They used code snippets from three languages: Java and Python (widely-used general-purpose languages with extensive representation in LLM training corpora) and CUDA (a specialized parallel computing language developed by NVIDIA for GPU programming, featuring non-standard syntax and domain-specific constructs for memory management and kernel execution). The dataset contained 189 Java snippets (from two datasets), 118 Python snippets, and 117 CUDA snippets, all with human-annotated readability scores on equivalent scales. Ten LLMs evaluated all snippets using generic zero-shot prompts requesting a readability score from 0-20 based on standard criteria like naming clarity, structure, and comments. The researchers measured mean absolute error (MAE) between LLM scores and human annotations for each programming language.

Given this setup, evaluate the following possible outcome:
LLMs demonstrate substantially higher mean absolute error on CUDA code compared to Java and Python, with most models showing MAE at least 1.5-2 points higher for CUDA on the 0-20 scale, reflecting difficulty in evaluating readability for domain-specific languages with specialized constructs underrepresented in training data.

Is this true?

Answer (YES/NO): NO